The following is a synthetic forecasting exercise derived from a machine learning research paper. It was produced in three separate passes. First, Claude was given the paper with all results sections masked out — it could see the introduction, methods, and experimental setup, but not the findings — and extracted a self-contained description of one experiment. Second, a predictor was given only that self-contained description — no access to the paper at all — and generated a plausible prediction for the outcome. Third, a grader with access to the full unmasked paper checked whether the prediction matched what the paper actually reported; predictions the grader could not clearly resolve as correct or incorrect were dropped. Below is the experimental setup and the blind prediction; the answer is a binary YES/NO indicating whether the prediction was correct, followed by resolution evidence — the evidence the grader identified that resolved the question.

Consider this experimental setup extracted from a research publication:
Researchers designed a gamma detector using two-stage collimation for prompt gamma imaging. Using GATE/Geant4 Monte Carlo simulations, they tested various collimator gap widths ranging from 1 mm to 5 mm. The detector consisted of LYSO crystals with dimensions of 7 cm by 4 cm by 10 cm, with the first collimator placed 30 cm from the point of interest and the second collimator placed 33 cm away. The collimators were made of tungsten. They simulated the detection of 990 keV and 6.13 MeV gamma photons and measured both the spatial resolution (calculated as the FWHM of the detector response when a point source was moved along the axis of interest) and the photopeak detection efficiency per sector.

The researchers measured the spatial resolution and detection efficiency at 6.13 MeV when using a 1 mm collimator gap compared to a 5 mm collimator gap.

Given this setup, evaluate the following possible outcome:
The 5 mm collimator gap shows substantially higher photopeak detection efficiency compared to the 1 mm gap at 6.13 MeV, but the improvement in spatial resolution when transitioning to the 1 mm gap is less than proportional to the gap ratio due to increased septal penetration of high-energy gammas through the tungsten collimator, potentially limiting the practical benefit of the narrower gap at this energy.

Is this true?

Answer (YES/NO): NO